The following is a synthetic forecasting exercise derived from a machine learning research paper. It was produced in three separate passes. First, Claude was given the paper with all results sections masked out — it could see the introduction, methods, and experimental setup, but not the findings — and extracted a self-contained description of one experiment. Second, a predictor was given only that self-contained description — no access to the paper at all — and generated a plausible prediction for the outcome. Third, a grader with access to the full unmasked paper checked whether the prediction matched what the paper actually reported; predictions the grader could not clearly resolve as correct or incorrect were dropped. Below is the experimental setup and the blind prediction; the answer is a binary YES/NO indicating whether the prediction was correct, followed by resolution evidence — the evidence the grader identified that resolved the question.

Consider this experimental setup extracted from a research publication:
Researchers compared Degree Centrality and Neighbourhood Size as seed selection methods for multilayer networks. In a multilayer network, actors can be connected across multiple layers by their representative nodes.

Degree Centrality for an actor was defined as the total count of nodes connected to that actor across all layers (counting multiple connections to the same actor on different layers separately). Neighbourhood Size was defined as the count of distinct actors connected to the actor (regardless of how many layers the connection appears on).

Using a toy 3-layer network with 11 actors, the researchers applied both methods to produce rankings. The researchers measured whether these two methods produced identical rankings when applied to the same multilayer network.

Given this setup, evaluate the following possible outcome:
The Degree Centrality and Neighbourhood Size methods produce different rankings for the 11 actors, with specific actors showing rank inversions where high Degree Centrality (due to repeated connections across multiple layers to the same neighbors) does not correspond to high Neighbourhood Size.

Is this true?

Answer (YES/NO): YES